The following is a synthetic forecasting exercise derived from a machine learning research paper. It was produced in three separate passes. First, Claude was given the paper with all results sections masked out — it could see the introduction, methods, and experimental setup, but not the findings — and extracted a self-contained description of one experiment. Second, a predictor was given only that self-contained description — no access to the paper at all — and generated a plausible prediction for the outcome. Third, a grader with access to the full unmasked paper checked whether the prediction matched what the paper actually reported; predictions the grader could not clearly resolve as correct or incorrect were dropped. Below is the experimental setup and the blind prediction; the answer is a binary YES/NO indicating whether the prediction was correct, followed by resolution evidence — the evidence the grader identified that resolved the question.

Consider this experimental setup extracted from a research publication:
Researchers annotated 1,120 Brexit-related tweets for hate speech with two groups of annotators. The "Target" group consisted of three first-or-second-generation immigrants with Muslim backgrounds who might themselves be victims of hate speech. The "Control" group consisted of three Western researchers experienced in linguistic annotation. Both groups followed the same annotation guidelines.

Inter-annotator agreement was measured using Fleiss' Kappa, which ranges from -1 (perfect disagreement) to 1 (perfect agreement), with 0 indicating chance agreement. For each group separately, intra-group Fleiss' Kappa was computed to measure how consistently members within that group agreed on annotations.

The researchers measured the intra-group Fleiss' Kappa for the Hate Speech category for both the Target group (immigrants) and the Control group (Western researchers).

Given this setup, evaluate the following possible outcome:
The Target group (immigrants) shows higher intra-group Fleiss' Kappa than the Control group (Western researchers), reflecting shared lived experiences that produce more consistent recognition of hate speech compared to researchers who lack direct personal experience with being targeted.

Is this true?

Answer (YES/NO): YES